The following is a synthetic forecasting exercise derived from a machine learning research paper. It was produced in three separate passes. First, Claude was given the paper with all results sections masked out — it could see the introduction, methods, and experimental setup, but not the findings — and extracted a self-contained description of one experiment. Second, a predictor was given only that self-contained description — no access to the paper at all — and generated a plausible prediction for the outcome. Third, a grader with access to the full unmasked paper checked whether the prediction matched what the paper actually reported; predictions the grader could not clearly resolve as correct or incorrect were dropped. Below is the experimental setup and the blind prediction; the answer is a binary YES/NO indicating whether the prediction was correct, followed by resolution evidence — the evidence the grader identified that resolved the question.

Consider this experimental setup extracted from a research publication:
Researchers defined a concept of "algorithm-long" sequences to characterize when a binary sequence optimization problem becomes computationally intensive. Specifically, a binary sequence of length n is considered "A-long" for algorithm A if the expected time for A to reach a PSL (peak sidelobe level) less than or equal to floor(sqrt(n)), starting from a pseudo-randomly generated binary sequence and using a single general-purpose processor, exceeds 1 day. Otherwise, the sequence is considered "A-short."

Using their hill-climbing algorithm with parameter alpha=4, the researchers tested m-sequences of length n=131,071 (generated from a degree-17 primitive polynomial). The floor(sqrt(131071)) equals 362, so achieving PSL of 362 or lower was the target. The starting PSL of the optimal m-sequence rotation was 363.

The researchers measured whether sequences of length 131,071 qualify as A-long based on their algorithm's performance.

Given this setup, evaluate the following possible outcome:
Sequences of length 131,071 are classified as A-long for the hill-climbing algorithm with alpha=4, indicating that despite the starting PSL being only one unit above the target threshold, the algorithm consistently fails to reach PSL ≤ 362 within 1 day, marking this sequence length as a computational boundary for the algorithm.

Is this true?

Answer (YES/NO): YES